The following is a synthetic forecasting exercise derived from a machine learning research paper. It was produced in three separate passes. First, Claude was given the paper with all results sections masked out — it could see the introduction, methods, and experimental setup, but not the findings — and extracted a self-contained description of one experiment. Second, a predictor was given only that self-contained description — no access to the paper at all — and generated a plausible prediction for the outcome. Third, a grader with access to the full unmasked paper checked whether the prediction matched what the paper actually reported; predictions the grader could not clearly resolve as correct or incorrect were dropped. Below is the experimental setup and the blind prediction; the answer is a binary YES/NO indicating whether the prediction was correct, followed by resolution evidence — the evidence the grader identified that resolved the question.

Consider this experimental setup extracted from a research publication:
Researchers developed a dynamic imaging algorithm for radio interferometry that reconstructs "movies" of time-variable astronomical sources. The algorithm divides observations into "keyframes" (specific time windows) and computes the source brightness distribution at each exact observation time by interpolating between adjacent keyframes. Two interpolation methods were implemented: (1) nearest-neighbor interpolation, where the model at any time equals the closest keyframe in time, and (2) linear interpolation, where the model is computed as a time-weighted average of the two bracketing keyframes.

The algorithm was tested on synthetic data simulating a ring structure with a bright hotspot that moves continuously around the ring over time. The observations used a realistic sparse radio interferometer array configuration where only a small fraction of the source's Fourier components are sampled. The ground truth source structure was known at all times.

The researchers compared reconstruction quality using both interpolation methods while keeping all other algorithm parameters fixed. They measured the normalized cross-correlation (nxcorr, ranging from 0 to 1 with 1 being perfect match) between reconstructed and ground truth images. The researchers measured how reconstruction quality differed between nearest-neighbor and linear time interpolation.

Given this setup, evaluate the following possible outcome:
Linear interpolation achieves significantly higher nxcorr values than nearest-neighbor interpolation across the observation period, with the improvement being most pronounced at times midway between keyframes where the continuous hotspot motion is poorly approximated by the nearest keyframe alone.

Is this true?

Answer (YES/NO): NO